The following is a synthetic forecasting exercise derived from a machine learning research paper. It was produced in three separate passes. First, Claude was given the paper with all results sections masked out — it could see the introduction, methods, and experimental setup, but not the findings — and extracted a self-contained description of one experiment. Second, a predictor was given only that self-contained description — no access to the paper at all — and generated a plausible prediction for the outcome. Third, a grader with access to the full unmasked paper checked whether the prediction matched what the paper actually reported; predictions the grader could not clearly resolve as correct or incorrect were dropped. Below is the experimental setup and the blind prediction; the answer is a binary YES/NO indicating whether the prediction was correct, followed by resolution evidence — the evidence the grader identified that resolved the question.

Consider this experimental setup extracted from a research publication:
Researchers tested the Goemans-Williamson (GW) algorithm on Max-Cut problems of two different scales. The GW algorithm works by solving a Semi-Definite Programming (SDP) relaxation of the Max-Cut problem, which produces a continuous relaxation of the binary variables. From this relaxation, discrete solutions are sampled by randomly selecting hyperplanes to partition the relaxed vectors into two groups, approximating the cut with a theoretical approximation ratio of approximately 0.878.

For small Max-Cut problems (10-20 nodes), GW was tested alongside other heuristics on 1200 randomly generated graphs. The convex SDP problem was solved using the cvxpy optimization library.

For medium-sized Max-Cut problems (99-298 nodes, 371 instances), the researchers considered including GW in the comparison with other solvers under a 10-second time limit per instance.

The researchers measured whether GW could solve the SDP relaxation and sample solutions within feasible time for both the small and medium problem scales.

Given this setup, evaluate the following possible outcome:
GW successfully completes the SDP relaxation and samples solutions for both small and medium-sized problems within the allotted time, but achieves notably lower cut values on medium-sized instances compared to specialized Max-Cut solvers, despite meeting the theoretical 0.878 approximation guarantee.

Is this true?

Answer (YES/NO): NO